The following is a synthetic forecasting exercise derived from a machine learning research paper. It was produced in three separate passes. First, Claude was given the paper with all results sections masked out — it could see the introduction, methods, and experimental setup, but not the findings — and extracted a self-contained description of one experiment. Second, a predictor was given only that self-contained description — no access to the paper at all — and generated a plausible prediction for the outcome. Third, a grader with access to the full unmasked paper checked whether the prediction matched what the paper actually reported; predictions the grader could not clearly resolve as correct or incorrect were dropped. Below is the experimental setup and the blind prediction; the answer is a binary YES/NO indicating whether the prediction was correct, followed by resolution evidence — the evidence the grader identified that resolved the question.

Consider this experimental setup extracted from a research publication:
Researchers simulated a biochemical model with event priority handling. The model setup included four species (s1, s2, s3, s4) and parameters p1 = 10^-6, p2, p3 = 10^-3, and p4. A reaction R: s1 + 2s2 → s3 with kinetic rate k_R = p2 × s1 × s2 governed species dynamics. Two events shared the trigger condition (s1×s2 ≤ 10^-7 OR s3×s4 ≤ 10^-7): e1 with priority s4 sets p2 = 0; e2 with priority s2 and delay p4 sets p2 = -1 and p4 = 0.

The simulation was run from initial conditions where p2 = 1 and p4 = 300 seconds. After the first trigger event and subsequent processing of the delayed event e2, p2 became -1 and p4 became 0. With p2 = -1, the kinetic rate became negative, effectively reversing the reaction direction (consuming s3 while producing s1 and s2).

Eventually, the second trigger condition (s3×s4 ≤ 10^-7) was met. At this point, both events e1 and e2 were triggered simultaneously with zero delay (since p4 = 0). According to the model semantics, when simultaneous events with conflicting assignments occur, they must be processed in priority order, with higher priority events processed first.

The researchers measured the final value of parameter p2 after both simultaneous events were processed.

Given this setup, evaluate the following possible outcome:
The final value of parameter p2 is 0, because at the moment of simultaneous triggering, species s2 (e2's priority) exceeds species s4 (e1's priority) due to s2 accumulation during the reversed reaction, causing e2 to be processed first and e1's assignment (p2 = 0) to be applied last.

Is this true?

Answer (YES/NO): YES